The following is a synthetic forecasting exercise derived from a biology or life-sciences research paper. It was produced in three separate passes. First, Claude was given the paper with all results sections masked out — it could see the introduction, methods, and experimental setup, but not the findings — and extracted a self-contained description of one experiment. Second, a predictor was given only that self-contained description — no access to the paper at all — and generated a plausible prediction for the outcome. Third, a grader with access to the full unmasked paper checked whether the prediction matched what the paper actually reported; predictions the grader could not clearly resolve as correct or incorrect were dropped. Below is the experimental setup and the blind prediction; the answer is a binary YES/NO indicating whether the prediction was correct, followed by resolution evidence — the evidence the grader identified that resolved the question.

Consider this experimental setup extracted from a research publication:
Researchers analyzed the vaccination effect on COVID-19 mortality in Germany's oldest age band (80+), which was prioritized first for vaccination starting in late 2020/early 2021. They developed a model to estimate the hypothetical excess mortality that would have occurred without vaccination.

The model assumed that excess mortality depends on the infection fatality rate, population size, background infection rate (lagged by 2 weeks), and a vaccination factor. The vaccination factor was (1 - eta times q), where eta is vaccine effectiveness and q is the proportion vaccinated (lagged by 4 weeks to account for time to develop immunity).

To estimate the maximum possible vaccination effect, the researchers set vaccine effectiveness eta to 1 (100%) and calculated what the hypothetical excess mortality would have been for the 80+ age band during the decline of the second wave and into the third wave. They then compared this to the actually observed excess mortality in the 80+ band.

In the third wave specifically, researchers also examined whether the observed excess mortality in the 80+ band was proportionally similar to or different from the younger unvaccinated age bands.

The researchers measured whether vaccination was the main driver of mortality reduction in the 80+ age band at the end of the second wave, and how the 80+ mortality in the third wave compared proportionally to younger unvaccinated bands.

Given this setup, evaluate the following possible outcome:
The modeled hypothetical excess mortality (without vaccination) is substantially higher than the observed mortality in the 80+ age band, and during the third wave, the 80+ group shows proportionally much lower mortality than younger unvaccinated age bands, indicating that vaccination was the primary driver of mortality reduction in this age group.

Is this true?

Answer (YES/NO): NO